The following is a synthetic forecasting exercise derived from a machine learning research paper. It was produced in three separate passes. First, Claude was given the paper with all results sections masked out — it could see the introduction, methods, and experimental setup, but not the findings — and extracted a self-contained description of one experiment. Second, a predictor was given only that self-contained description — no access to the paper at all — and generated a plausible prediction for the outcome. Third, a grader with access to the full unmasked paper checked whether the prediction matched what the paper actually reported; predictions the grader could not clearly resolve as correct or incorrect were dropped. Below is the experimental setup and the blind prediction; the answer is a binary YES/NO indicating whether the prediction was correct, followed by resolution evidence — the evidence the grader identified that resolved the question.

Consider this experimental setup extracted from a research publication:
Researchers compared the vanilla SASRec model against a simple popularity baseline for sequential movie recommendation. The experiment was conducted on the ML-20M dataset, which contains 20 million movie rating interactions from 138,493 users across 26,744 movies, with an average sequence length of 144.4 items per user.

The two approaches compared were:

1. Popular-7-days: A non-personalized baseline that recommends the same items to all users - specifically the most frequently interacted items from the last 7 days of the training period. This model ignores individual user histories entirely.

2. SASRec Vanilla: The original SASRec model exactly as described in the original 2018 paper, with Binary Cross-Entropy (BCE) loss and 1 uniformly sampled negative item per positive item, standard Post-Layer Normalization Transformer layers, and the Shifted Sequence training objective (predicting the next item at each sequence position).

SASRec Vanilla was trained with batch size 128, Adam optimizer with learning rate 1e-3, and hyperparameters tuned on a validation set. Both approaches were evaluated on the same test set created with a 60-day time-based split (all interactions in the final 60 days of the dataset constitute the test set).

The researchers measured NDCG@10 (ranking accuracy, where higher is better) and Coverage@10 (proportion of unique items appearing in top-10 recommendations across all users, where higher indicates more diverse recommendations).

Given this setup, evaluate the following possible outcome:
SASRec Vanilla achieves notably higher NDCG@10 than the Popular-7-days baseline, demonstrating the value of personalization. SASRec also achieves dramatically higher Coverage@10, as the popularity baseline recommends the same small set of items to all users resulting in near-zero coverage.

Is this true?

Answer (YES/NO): NO